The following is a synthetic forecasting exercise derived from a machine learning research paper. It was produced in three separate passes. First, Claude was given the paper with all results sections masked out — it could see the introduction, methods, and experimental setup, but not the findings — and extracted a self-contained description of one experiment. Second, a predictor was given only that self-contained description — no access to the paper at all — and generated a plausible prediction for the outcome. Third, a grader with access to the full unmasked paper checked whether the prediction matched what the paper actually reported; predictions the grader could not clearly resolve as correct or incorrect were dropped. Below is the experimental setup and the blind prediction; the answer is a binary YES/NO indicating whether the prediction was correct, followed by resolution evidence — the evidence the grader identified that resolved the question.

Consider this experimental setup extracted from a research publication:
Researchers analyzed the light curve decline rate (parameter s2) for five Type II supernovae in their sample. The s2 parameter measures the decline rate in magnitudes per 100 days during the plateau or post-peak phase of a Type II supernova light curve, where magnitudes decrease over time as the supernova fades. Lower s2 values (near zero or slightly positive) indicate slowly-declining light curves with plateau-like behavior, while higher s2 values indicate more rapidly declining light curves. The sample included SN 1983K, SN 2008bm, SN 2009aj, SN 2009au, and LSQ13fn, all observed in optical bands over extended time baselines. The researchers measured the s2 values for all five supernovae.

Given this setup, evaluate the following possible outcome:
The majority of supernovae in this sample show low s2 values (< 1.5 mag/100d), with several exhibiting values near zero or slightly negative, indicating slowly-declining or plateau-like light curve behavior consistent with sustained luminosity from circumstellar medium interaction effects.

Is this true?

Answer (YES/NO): NO